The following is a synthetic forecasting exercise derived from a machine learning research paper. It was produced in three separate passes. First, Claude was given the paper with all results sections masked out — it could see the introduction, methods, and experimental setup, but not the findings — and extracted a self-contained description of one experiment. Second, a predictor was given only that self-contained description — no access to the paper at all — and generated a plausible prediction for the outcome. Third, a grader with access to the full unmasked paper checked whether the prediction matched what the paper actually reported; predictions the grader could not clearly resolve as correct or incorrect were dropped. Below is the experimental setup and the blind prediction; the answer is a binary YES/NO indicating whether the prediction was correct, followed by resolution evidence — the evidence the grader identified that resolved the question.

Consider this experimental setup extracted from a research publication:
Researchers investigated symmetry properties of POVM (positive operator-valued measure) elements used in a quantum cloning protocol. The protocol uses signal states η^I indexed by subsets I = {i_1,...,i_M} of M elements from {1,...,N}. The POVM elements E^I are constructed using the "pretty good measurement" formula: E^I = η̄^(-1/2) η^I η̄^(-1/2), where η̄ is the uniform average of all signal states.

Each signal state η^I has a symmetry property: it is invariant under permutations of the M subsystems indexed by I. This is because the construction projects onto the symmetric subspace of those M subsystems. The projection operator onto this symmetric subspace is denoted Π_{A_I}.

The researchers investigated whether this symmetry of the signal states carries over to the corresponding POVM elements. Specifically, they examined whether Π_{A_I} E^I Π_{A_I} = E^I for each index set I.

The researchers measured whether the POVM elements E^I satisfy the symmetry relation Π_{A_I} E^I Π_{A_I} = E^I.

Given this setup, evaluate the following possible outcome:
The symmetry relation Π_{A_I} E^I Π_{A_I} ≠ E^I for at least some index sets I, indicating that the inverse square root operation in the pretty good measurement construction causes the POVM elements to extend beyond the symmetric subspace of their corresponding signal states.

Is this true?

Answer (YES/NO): NO